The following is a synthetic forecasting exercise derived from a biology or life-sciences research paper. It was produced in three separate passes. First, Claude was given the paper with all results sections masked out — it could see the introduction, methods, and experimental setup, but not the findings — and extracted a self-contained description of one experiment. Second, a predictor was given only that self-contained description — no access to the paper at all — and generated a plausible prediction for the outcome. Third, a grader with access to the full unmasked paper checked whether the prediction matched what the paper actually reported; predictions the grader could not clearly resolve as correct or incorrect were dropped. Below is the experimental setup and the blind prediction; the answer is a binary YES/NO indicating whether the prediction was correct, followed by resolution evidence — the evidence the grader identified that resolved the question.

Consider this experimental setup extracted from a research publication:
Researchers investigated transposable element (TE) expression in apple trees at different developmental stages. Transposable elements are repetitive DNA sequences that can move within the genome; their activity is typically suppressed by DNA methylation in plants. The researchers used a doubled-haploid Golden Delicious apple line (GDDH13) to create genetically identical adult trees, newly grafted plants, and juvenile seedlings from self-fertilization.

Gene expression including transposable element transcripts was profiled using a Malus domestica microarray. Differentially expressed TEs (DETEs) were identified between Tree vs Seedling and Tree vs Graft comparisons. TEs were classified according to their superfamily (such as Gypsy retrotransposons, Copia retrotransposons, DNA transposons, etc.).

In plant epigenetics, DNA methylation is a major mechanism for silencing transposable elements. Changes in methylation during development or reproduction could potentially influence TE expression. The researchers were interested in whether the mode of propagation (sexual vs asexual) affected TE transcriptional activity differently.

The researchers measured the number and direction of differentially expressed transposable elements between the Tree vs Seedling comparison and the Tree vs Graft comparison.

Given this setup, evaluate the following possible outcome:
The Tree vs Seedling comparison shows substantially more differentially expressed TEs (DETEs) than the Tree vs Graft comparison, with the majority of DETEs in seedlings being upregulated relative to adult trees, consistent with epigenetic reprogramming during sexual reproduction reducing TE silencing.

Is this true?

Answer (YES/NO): NO